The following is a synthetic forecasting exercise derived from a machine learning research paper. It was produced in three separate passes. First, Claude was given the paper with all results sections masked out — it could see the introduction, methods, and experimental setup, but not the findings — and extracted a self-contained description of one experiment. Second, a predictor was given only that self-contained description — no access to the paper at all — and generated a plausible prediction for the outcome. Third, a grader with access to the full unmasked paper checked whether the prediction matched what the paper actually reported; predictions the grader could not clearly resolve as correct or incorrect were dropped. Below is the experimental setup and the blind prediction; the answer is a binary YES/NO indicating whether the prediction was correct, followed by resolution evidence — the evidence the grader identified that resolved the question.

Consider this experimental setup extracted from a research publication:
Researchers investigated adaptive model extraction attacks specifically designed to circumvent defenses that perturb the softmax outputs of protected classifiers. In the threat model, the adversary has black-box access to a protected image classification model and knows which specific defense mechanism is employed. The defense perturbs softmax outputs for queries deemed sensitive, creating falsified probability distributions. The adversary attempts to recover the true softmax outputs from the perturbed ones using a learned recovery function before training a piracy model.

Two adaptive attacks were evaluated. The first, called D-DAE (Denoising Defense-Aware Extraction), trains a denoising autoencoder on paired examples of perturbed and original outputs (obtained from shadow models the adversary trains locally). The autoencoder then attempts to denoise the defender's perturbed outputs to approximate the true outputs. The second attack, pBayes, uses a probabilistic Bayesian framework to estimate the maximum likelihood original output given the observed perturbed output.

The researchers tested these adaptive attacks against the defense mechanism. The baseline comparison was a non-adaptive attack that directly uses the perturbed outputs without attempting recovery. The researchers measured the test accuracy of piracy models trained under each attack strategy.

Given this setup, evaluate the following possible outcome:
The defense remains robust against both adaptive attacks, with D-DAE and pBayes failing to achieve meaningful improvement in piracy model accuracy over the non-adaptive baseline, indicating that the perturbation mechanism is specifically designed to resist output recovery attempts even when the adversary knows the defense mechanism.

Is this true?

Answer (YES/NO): NO